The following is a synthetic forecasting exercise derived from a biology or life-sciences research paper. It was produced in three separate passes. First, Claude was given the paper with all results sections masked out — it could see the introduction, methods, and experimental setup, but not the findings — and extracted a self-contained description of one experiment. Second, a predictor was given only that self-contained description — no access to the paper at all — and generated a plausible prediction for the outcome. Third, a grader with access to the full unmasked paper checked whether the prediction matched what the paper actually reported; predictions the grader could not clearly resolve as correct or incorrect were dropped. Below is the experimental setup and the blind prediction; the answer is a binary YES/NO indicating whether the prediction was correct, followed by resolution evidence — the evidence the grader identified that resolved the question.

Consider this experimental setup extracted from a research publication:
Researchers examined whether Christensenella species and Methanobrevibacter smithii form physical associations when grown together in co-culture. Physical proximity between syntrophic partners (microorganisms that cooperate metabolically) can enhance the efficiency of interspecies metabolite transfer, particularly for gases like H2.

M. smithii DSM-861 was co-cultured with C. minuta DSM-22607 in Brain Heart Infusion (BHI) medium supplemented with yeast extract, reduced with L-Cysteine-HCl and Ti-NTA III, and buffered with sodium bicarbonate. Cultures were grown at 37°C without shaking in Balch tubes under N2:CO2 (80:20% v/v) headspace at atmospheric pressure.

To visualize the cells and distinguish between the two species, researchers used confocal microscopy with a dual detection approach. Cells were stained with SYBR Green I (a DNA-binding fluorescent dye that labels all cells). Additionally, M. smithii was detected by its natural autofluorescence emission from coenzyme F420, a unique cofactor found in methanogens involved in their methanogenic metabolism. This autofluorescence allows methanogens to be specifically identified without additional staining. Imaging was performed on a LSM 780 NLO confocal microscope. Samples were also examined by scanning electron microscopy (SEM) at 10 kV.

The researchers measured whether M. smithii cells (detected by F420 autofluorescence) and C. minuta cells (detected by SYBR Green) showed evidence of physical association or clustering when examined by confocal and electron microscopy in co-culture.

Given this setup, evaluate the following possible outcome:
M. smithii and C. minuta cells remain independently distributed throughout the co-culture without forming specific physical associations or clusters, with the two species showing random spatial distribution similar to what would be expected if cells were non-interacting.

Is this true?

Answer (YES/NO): NO